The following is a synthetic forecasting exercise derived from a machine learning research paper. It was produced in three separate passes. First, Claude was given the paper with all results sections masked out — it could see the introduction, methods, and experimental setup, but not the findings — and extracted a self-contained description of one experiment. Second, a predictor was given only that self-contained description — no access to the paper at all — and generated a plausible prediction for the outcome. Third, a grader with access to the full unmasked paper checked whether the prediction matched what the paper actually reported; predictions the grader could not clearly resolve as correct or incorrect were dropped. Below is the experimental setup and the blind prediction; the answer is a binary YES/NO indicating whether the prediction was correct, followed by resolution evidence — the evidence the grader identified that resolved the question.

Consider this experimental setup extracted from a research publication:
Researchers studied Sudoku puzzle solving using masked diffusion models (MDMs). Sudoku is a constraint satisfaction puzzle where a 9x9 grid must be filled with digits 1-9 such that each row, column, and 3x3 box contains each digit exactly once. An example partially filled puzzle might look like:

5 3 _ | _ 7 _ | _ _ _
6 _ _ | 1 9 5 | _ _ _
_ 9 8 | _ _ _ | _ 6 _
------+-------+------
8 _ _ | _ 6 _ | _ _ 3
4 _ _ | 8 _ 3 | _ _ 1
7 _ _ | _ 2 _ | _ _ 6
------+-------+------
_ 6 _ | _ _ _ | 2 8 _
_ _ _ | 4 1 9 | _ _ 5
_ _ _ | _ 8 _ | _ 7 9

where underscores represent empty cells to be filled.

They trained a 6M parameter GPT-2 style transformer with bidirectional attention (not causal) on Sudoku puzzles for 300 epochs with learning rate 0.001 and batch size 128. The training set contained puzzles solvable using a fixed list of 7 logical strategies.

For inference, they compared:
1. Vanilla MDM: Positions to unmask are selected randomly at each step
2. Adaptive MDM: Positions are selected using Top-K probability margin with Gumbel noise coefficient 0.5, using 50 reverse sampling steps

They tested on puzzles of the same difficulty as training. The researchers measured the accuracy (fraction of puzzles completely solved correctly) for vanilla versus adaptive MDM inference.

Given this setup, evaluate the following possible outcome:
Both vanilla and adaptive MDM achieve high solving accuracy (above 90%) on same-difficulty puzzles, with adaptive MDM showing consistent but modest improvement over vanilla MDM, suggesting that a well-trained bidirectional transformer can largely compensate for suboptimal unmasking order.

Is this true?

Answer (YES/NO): NO